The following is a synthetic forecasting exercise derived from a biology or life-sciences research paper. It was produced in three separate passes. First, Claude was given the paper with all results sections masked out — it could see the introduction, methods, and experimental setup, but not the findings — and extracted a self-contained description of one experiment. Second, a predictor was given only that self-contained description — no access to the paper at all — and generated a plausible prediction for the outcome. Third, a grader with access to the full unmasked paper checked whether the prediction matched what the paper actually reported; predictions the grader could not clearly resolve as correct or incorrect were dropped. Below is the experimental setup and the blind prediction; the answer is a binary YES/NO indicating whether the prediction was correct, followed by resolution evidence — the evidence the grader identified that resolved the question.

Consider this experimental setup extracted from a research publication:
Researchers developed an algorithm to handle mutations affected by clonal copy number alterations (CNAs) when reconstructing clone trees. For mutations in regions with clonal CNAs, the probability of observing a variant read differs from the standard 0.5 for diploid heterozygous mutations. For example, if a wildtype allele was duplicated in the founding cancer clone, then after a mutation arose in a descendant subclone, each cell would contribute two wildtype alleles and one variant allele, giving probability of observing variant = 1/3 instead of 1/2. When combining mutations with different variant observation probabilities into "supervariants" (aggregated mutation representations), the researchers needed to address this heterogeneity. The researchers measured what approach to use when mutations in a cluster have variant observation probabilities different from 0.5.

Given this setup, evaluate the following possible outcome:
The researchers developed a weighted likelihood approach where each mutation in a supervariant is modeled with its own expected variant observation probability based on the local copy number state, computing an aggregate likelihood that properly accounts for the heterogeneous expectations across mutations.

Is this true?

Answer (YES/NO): NO